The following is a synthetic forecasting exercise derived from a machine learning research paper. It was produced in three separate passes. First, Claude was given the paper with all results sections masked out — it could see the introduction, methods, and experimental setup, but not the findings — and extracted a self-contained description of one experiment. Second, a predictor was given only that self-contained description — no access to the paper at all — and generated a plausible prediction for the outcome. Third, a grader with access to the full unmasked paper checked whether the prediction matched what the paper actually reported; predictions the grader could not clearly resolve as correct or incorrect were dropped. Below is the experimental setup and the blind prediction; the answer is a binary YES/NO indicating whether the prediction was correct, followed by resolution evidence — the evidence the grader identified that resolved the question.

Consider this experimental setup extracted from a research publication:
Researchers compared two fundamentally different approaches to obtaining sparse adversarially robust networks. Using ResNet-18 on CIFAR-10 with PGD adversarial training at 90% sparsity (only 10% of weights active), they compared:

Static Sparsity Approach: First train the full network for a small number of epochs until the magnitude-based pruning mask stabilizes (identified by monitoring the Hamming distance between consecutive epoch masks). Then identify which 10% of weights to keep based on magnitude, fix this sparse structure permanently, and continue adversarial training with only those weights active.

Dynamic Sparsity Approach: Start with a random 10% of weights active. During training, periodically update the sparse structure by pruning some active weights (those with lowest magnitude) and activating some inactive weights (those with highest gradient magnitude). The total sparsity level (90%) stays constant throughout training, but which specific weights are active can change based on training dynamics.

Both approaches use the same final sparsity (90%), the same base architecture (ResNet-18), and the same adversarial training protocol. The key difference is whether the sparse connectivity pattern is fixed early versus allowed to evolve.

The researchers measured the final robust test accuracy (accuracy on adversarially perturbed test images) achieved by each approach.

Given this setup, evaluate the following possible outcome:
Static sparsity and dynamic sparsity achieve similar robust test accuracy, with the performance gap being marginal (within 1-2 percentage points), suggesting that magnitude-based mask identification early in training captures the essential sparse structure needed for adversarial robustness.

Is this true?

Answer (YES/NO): YES